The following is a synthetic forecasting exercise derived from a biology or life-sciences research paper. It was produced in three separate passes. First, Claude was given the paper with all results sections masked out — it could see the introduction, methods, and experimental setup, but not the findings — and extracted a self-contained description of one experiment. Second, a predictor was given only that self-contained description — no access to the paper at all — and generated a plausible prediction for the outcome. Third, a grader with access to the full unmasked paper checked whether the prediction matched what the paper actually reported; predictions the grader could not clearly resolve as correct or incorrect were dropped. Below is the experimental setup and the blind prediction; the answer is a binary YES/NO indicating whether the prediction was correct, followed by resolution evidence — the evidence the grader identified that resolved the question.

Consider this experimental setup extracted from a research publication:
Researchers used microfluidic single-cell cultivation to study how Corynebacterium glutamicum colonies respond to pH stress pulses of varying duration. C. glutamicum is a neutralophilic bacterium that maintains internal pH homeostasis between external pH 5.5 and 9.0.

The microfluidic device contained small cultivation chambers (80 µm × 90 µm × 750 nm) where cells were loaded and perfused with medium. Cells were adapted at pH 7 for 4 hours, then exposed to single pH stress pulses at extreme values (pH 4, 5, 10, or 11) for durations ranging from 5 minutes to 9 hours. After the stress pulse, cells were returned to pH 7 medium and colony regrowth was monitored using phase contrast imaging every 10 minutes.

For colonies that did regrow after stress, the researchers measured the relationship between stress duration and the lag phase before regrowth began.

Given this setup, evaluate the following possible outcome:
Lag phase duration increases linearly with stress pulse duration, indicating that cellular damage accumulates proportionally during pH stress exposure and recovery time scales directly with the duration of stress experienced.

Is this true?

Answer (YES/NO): NO